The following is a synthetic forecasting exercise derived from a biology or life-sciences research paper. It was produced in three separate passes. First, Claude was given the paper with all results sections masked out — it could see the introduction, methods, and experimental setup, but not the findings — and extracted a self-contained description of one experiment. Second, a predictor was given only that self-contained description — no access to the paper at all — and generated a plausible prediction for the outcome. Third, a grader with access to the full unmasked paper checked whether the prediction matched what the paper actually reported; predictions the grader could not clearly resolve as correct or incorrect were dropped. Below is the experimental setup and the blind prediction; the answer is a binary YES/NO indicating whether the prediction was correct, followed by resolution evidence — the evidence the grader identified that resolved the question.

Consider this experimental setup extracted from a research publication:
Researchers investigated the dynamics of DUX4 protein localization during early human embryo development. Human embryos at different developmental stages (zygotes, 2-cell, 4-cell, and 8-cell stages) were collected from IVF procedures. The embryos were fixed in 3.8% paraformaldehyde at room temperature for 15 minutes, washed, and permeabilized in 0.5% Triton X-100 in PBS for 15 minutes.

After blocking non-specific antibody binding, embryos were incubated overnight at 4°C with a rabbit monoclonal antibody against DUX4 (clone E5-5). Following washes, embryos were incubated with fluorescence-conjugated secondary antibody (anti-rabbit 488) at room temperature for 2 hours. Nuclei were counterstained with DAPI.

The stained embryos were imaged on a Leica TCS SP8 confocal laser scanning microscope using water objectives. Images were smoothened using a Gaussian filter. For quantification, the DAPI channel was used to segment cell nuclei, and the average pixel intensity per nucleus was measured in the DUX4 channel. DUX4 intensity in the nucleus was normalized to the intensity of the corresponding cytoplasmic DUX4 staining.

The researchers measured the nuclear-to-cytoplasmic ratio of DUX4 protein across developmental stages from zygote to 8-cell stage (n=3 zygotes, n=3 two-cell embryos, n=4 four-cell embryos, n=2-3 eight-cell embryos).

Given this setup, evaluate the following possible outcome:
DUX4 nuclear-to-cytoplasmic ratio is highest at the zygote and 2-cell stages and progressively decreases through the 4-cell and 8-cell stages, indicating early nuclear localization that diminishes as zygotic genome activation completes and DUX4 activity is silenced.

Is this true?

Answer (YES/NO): NO